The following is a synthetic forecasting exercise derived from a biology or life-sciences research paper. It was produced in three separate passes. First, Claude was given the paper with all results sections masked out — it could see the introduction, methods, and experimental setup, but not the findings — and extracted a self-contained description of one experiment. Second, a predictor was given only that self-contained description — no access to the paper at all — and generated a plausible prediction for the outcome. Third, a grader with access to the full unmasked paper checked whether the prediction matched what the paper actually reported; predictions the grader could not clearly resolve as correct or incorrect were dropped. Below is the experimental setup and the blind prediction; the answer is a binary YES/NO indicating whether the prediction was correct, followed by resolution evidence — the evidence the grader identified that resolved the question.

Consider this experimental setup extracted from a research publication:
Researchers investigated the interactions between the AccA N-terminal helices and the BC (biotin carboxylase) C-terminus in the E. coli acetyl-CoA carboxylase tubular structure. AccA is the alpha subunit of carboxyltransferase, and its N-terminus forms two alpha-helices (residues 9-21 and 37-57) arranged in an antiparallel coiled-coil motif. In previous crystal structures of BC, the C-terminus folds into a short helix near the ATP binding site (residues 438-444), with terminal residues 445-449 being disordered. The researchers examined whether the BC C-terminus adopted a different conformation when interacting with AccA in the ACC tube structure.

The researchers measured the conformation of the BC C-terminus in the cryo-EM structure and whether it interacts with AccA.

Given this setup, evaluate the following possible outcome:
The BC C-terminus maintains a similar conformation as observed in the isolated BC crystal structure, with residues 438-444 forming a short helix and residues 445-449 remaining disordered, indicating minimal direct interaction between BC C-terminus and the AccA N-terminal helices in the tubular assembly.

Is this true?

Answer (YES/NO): NO